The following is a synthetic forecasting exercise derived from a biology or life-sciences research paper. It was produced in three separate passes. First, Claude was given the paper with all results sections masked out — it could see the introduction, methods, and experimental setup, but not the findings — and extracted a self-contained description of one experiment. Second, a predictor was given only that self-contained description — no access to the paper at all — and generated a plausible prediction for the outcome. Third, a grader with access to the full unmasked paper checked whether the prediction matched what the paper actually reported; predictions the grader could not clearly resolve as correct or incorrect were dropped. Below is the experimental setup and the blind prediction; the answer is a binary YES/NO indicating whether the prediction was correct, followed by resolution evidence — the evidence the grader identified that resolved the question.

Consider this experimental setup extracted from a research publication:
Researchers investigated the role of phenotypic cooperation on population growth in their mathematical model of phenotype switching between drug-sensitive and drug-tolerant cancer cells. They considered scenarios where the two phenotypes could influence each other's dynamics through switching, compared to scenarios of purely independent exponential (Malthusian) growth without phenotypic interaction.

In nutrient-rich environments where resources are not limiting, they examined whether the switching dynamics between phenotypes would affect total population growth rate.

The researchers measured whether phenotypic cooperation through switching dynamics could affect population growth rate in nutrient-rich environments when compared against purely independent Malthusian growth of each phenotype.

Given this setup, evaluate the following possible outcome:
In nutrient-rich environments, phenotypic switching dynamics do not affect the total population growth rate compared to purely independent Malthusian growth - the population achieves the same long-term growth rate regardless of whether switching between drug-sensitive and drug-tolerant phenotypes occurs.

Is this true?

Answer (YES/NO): NO